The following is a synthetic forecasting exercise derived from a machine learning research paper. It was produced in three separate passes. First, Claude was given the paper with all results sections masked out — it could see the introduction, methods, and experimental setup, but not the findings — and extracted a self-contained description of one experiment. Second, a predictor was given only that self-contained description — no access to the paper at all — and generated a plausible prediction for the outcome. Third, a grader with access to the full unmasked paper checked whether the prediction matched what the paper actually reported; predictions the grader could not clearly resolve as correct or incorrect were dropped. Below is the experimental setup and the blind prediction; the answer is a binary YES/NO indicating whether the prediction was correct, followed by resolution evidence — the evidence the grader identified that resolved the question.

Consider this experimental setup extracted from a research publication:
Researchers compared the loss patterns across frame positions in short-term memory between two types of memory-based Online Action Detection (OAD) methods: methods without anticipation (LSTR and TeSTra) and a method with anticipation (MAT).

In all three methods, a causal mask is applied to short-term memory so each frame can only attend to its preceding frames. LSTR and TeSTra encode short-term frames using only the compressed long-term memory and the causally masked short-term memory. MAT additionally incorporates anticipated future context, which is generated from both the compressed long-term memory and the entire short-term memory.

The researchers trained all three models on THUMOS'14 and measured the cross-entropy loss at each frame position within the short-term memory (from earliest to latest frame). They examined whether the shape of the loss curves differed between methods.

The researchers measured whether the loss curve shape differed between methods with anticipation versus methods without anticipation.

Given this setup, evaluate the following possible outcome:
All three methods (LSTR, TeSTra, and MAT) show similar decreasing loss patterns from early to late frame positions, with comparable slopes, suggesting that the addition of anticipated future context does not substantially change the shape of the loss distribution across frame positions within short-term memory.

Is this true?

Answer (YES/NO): NO